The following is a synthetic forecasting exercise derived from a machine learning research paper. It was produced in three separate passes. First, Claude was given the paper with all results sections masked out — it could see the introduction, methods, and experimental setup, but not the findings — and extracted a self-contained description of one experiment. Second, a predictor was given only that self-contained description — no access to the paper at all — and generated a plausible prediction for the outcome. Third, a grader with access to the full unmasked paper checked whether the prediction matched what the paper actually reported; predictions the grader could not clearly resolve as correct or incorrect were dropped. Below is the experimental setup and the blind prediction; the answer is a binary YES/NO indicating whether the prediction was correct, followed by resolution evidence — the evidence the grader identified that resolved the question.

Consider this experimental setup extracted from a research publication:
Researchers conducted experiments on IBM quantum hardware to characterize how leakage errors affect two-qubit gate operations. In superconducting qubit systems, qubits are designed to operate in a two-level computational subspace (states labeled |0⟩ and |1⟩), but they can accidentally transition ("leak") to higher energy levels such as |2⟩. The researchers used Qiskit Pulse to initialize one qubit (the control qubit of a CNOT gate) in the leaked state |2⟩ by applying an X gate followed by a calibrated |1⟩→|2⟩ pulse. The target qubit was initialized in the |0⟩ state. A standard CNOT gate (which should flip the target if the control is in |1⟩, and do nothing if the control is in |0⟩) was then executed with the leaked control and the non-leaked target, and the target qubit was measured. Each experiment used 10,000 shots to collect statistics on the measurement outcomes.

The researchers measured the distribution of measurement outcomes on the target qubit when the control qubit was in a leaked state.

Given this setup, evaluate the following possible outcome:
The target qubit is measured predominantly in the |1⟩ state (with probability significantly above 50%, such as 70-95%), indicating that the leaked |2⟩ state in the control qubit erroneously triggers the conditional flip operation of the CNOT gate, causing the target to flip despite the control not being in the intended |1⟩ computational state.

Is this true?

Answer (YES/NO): NO